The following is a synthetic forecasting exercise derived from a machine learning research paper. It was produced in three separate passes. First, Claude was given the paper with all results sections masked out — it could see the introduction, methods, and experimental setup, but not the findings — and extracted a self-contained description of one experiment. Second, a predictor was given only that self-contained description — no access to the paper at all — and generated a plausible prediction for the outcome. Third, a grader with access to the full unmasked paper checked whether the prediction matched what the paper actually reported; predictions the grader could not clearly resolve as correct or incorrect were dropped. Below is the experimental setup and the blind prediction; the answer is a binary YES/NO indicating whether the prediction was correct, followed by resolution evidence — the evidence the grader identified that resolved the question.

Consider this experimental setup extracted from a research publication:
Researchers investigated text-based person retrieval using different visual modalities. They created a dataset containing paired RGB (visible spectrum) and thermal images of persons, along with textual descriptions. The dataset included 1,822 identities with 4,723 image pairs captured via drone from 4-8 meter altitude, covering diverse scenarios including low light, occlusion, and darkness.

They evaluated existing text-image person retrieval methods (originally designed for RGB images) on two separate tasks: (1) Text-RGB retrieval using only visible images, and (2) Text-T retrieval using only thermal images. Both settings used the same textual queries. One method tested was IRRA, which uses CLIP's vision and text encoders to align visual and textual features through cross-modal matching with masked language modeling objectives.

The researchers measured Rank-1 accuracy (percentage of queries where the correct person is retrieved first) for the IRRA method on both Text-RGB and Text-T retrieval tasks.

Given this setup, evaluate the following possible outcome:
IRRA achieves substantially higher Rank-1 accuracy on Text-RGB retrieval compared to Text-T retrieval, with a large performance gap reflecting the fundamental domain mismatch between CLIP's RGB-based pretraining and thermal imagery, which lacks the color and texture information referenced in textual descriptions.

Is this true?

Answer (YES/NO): YES